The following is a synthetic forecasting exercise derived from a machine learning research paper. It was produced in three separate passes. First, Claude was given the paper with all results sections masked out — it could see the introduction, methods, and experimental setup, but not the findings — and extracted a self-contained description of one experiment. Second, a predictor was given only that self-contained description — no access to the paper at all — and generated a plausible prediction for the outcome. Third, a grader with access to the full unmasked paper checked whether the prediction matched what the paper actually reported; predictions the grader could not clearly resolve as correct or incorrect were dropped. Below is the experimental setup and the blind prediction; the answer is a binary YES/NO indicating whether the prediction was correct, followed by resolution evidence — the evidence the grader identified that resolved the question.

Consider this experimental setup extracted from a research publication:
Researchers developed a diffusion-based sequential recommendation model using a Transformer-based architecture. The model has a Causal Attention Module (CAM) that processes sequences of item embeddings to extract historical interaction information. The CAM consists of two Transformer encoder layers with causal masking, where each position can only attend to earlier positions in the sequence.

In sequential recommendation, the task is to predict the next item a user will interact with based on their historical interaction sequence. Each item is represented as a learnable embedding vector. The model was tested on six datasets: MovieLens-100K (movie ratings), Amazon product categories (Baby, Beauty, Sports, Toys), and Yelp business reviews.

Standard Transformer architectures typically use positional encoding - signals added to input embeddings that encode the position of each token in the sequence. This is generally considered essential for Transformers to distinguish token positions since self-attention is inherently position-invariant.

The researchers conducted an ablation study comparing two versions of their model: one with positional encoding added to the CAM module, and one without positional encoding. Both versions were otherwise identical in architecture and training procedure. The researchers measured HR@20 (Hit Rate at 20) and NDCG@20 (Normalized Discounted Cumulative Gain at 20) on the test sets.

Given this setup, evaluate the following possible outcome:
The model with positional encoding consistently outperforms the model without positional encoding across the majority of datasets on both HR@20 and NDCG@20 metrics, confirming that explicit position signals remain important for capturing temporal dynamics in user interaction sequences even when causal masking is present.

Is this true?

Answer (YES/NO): NO